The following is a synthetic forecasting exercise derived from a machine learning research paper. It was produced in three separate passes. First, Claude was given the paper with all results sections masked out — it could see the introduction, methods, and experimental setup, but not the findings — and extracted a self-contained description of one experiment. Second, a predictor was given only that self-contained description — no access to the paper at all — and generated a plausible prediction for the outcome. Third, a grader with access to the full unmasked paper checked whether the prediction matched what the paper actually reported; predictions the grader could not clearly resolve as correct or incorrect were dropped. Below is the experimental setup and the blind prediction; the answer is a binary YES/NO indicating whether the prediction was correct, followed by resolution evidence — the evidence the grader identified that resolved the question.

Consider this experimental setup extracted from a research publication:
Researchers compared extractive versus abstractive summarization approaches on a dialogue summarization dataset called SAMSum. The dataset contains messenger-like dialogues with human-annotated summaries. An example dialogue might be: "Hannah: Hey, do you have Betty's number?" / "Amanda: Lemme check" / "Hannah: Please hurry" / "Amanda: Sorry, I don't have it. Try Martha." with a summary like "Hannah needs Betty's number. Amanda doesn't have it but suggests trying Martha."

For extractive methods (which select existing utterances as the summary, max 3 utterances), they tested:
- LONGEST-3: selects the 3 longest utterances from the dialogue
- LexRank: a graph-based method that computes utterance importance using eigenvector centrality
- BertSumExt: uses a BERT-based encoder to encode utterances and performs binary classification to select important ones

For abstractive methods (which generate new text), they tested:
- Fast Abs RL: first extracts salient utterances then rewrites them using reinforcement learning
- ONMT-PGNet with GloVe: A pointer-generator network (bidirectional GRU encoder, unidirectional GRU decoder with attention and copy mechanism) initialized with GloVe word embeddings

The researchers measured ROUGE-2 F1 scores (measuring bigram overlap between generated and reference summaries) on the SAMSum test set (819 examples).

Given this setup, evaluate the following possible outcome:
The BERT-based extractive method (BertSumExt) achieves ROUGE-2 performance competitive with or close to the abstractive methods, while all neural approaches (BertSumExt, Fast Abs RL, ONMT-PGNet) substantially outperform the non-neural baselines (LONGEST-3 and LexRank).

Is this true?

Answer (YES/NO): NO